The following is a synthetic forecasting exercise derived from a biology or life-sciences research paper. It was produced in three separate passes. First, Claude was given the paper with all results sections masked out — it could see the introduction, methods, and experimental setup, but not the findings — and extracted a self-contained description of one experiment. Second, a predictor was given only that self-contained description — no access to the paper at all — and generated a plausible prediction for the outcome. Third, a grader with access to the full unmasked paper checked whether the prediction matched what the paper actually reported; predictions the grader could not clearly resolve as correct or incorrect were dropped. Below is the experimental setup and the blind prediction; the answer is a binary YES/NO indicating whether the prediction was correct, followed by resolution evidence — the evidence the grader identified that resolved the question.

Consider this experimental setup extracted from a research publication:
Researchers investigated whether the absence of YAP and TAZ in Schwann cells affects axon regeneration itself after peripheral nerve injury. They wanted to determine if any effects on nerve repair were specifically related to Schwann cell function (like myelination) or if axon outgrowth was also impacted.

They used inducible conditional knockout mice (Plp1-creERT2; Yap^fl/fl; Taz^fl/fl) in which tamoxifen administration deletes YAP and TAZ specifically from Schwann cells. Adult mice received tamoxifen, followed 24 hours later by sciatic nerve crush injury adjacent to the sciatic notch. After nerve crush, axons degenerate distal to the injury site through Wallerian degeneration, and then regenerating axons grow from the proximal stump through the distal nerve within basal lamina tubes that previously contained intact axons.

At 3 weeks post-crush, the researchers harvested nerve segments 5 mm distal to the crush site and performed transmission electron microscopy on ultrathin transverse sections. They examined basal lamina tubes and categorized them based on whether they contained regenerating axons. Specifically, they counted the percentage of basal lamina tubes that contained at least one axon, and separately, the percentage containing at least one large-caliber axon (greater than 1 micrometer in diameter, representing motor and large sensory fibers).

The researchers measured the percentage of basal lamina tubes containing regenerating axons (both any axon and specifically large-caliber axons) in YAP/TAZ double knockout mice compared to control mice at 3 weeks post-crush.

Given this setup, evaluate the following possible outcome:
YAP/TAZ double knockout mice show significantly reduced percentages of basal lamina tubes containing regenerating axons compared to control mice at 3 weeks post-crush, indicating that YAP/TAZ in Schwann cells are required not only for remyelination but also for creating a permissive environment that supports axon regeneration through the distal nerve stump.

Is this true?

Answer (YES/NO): NO